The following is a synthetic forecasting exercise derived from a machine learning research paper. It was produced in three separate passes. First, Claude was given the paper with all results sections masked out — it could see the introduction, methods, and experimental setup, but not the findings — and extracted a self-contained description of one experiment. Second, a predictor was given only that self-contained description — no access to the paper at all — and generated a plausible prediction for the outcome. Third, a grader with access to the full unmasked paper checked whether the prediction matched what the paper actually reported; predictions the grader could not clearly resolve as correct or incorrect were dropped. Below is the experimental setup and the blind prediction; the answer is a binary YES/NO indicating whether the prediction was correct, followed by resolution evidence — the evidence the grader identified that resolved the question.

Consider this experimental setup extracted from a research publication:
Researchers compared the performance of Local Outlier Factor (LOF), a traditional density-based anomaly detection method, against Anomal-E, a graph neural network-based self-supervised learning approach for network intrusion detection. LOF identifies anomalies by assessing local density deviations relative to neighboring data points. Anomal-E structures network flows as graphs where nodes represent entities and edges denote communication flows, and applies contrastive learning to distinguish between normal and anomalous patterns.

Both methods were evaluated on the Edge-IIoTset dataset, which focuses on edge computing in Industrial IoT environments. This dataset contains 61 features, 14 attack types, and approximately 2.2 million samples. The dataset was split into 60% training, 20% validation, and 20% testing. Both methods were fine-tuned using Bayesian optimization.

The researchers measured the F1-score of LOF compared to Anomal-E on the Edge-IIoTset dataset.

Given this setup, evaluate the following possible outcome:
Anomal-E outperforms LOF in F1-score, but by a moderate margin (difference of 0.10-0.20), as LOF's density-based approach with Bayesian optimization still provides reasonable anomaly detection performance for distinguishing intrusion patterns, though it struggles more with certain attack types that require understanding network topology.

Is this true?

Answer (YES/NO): NO